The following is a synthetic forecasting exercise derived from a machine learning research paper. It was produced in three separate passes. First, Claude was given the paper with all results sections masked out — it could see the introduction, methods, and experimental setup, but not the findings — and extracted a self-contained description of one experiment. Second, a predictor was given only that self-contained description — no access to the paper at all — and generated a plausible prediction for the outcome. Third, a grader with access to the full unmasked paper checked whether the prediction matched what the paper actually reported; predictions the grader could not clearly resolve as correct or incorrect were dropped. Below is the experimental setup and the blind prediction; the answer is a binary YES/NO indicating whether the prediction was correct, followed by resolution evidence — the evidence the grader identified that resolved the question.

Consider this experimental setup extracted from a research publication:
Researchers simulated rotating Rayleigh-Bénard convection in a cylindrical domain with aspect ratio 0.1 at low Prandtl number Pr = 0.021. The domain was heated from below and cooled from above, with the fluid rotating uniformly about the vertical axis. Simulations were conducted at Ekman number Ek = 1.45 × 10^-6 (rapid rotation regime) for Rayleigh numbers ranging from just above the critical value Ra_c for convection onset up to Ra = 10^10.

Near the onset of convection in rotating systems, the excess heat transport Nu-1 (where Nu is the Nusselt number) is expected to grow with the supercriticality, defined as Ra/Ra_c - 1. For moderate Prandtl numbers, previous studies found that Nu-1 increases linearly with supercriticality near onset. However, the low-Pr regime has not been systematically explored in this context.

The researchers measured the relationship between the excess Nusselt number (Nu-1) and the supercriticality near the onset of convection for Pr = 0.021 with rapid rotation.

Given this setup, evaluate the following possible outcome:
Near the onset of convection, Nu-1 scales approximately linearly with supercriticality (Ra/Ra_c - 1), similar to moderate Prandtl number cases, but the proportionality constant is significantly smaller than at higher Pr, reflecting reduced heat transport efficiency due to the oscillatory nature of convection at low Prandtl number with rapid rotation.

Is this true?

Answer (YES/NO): YES